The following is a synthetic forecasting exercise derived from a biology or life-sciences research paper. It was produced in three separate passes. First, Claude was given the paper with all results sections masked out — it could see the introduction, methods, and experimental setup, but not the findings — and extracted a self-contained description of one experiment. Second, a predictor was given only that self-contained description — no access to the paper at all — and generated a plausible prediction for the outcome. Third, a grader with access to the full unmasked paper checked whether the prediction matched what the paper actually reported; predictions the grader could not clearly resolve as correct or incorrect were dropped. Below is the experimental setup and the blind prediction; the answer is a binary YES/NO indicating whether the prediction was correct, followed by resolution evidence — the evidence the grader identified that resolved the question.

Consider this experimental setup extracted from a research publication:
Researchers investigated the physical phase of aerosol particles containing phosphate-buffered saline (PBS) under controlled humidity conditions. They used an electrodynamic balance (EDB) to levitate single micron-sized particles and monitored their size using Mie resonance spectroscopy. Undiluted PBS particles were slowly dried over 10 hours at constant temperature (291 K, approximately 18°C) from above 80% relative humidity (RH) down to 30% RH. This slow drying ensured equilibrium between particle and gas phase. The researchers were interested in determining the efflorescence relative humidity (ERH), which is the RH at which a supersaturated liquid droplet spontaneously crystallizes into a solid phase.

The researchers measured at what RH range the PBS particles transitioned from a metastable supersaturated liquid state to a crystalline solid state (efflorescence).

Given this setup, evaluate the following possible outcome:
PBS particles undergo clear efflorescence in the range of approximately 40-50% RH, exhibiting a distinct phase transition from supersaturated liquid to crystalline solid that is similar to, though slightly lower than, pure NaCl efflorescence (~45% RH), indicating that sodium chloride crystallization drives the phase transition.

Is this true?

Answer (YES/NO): YES